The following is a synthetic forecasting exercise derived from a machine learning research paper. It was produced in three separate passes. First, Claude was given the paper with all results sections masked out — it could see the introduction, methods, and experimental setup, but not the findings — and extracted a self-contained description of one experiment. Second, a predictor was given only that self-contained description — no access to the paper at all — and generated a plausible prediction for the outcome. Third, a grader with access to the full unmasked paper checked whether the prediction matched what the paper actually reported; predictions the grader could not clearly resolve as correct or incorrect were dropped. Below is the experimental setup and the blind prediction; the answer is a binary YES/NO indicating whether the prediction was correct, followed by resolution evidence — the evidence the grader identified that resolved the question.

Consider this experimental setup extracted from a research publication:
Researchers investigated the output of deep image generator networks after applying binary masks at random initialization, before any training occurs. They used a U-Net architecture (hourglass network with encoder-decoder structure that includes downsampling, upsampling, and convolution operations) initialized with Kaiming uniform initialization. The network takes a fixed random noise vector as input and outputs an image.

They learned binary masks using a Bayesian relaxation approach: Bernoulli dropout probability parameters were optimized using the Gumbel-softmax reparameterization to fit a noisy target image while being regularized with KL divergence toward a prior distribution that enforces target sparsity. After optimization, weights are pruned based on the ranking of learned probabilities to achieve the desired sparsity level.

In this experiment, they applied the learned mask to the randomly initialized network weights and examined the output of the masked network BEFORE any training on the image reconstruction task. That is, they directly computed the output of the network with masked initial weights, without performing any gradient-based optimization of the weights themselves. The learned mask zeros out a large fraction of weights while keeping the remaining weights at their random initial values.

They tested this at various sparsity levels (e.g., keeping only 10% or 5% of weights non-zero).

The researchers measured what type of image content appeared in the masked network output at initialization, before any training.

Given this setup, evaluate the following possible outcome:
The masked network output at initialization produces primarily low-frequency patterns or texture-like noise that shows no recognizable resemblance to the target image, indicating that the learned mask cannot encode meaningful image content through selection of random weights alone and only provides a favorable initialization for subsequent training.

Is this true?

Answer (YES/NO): NO